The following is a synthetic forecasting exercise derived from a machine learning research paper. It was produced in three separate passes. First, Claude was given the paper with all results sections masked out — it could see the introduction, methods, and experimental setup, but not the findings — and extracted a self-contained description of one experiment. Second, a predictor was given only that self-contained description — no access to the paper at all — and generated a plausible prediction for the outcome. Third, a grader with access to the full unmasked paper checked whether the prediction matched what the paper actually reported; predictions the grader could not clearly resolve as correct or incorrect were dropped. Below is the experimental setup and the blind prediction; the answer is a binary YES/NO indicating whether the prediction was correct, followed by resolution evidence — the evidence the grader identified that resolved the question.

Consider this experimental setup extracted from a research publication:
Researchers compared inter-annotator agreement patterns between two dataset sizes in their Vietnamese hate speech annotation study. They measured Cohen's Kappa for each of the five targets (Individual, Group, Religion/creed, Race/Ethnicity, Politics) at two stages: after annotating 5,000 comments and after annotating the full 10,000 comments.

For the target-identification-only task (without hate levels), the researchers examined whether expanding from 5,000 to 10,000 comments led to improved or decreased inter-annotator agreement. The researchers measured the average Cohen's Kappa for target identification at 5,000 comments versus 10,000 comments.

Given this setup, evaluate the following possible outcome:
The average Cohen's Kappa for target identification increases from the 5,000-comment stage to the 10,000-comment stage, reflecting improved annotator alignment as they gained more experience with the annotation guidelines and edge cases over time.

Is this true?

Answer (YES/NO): YES